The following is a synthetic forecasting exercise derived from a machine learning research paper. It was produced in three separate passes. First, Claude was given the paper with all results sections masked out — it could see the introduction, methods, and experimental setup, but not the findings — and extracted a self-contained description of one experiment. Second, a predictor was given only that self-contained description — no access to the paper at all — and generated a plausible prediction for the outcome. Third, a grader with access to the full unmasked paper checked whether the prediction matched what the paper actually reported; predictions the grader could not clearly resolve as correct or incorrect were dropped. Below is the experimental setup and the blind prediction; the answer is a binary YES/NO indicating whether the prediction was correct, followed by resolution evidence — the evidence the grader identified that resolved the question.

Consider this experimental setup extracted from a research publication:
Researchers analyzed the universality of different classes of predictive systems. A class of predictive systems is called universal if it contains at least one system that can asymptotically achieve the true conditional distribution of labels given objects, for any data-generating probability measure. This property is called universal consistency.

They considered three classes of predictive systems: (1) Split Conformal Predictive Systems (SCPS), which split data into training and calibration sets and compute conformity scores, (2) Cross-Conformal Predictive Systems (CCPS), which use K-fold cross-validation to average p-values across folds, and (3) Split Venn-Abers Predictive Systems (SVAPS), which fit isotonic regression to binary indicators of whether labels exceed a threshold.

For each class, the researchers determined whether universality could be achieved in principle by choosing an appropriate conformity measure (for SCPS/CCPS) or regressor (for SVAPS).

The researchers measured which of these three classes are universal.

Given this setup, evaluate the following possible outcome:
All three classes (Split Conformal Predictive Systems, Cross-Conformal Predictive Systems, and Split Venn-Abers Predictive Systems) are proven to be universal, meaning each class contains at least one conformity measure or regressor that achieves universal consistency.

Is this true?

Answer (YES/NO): NO